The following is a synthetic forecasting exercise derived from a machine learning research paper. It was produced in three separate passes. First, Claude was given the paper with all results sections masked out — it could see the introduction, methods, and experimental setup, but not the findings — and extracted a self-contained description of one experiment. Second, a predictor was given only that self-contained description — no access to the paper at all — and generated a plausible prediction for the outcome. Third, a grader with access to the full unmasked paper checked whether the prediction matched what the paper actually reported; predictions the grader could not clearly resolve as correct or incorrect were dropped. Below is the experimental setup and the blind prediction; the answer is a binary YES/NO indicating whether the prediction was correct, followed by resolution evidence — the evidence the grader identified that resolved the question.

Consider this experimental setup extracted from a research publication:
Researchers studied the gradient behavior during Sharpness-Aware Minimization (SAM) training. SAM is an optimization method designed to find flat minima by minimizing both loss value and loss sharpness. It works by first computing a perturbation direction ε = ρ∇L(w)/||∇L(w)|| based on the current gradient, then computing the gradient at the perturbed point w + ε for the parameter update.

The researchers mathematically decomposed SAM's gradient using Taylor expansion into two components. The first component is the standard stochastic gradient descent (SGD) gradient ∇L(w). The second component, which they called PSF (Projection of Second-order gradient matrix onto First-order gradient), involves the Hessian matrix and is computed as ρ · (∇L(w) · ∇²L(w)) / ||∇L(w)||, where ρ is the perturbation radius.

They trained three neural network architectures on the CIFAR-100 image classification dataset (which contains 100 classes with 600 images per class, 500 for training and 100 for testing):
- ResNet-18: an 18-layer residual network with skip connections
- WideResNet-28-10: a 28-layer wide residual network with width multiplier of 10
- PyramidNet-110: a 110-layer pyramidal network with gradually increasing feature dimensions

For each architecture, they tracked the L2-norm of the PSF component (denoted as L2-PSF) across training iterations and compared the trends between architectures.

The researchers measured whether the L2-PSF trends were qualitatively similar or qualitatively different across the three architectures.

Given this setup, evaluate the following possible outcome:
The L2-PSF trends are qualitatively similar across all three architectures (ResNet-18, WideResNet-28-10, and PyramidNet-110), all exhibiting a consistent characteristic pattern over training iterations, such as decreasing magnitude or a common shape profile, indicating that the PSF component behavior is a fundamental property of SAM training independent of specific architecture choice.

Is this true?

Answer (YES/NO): YES